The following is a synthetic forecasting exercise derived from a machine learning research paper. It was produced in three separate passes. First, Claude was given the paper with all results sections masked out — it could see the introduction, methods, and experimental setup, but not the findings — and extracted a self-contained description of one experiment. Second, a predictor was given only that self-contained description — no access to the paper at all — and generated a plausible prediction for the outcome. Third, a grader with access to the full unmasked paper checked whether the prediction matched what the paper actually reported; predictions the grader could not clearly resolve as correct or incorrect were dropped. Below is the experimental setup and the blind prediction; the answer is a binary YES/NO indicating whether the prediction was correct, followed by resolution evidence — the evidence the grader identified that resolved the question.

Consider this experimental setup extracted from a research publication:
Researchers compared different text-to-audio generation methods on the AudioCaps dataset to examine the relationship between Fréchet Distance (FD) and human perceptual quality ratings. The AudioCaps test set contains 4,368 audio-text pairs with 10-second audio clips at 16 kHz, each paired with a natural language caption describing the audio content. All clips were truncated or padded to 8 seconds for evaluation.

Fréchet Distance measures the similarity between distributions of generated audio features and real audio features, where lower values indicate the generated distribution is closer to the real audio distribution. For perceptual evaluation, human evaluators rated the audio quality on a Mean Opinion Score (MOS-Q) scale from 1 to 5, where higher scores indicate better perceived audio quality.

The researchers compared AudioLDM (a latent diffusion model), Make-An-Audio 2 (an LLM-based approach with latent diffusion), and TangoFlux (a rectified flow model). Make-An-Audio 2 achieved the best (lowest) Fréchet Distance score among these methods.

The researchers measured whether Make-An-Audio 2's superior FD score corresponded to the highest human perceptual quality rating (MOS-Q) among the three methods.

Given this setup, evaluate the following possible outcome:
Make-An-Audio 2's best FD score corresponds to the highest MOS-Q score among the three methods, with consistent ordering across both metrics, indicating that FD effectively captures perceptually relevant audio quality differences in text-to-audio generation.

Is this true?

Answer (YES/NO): NO